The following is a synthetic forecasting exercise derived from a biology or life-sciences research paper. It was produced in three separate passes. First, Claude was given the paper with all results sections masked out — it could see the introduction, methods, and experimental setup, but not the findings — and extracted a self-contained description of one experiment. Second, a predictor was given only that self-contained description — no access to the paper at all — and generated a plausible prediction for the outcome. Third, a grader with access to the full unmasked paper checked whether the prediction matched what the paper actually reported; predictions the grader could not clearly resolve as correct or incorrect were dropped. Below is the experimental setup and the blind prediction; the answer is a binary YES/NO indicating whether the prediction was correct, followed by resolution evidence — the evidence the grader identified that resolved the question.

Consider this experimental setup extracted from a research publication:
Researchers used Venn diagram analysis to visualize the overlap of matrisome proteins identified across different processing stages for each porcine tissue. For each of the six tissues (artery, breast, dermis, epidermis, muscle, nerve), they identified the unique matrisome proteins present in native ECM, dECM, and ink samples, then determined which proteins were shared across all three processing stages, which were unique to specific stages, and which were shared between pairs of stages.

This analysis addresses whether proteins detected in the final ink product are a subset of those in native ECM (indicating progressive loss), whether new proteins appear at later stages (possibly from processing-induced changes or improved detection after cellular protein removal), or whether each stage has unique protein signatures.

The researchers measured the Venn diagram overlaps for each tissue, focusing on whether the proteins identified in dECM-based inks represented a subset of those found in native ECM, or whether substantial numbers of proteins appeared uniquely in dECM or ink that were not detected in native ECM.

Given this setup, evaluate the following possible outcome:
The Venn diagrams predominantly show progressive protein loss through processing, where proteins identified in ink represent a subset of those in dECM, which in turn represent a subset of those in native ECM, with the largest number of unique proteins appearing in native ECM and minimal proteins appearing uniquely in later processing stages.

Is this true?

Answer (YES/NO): NO